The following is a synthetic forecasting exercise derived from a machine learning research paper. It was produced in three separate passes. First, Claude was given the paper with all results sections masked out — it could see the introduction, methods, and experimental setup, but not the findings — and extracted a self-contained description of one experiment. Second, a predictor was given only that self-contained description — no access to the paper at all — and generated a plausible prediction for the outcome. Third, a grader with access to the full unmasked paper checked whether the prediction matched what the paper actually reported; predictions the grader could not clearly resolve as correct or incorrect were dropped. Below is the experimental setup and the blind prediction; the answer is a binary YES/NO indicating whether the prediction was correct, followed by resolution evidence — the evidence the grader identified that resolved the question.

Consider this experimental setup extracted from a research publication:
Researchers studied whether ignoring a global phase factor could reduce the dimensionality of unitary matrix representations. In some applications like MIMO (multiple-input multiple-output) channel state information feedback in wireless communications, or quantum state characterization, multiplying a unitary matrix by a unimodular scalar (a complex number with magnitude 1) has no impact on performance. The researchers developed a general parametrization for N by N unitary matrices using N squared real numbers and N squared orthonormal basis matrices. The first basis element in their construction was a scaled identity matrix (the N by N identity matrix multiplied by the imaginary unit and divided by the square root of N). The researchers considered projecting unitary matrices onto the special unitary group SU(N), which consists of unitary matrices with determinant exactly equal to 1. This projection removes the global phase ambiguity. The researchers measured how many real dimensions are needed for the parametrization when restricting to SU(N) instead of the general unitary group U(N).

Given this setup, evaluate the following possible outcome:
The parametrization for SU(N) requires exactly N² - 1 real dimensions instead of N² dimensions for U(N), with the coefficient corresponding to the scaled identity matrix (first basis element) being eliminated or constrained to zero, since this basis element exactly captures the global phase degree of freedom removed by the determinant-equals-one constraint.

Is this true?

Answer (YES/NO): YES